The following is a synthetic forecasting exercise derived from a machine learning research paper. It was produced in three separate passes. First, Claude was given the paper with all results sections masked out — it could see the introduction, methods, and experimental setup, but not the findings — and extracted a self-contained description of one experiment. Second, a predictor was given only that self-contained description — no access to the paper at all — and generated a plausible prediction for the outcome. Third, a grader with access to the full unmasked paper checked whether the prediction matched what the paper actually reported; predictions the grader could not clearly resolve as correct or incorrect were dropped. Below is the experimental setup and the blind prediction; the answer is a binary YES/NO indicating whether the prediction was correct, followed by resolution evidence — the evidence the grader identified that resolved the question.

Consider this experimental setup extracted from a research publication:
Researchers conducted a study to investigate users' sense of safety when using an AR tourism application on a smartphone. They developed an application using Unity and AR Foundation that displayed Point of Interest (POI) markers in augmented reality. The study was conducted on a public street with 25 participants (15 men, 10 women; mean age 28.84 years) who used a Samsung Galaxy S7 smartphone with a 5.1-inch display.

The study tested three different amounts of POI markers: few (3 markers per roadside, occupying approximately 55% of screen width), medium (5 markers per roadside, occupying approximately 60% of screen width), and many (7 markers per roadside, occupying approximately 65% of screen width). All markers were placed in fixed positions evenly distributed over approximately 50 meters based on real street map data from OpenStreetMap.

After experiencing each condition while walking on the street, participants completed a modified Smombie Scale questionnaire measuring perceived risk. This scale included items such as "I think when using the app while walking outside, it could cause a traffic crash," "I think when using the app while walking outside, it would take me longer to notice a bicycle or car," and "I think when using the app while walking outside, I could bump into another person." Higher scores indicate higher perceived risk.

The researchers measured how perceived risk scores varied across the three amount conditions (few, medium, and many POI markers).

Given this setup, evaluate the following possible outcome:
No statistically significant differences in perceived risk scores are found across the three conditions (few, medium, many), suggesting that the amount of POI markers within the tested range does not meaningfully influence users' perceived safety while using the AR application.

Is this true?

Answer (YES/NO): NO